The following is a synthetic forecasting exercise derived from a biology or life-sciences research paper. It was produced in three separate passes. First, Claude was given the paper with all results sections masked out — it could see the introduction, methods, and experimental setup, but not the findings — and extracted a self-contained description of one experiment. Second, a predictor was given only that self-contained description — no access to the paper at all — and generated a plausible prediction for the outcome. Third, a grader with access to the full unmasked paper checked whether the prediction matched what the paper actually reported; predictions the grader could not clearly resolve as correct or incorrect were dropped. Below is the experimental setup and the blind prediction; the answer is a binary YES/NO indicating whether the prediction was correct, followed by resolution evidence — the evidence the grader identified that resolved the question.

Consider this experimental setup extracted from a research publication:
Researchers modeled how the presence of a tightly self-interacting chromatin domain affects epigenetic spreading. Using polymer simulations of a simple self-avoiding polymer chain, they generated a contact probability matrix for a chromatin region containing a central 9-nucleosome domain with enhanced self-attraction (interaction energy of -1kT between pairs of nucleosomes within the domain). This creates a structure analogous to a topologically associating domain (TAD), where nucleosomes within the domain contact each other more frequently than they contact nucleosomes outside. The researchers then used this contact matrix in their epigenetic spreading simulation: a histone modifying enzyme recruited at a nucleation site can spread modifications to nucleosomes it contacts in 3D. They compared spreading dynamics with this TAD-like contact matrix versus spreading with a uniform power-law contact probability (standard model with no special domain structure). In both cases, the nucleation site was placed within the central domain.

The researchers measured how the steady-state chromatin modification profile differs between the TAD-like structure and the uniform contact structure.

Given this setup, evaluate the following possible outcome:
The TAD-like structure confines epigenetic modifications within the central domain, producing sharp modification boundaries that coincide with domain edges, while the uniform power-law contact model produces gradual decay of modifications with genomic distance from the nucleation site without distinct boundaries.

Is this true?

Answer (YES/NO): NO